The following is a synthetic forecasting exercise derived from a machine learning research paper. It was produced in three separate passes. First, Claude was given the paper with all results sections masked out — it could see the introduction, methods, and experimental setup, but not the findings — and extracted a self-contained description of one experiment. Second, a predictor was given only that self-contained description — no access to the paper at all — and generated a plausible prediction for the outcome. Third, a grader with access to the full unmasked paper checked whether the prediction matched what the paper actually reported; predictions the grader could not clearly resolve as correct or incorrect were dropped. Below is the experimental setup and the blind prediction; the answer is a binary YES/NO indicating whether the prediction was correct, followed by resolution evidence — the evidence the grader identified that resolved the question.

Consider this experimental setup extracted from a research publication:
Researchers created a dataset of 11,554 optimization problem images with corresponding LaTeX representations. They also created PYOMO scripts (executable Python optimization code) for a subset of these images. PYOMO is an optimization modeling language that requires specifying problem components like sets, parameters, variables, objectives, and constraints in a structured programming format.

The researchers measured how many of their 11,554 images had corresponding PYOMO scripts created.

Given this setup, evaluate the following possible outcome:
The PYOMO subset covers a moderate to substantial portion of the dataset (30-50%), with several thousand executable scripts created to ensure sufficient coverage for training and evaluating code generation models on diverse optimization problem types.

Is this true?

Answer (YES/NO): NO